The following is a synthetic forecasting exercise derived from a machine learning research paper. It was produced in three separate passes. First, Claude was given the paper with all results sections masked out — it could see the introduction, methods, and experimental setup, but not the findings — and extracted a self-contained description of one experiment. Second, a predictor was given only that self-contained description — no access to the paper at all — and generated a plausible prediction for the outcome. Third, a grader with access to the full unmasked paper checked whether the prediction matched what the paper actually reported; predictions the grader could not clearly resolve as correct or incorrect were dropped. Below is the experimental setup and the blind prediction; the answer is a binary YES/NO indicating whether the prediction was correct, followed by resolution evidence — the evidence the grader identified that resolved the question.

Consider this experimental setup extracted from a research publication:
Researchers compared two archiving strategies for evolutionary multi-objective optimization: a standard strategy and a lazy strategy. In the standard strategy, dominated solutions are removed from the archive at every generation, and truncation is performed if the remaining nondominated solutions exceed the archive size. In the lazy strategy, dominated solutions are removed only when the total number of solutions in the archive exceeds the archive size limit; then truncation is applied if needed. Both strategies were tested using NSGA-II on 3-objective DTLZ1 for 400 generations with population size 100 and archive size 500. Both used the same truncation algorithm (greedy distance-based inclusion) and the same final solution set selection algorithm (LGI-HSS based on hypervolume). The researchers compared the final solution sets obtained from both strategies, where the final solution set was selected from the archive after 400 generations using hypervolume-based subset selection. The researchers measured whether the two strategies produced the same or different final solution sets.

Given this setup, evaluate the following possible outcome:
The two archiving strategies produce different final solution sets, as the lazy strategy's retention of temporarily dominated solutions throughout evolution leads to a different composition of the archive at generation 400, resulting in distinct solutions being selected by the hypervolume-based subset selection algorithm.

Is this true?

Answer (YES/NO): NO